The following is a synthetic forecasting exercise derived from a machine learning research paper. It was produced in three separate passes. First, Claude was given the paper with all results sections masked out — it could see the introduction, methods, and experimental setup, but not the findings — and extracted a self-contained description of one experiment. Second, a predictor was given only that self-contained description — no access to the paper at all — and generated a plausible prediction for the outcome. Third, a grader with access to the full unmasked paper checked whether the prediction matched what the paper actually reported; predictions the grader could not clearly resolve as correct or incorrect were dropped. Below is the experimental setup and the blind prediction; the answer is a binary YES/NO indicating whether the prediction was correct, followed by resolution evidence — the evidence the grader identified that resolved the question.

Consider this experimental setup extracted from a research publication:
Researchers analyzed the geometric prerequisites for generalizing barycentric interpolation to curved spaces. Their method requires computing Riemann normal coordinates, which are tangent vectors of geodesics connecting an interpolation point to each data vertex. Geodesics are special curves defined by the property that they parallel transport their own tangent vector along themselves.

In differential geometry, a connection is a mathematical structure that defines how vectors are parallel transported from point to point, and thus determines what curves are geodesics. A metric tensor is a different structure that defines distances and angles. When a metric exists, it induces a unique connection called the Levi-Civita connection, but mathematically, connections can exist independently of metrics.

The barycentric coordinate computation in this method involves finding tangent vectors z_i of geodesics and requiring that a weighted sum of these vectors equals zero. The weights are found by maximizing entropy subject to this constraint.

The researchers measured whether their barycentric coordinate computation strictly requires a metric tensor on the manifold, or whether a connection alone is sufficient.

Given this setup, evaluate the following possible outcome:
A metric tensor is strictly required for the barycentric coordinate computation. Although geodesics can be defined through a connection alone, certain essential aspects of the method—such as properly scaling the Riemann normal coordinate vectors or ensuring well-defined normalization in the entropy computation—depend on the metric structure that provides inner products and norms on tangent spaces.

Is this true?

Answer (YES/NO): NO